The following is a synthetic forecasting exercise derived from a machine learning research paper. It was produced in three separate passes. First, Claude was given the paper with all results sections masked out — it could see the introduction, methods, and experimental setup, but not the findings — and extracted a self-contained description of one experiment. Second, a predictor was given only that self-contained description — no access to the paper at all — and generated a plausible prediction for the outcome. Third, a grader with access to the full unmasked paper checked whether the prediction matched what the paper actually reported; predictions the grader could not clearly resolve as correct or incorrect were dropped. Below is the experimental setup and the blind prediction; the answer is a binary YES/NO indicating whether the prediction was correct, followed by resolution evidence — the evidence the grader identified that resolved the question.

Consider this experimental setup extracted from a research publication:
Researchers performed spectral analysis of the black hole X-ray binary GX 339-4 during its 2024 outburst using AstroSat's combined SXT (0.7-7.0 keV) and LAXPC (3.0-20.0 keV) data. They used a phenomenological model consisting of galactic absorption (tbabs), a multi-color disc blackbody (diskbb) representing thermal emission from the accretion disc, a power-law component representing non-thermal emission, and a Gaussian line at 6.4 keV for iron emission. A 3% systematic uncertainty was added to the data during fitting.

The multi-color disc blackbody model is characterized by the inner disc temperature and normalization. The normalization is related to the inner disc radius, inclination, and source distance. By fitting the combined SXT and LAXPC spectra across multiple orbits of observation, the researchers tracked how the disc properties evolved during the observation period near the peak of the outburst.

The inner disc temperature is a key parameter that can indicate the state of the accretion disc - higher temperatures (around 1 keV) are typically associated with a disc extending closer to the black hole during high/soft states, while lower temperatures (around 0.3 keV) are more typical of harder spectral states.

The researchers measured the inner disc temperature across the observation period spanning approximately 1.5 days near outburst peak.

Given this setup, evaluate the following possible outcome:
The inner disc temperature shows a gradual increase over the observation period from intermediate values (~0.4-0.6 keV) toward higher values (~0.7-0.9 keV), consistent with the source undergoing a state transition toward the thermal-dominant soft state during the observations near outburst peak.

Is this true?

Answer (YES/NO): NO